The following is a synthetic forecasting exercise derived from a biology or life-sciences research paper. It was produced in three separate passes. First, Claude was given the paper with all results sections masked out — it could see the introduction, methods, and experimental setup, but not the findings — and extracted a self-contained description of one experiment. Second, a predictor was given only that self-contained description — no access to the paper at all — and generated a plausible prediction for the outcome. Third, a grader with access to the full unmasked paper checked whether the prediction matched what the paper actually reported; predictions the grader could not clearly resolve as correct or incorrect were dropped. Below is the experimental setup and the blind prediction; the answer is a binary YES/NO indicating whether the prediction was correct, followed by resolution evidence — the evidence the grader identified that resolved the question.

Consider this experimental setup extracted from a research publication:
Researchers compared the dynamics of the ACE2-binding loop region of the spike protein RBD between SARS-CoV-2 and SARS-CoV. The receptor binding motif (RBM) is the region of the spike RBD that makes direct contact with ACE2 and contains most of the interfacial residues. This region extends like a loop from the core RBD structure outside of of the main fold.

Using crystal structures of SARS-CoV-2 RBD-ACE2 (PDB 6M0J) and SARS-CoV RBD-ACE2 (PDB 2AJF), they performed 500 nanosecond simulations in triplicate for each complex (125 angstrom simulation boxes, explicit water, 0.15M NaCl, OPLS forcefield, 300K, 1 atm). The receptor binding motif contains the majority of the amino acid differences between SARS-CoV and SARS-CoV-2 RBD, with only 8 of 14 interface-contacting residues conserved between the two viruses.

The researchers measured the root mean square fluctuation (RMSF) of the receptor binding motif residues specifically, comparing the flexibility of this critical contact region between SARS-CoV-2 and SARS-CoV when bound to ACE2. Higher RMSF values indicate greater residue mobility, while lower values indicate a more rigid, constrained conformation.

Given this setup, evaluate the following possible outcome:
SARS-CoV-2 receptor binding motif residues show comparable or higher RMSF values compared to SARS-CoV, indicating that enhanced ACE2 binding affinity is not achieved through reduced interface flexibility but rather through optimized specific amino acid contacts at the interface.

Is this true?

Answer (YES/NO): NO